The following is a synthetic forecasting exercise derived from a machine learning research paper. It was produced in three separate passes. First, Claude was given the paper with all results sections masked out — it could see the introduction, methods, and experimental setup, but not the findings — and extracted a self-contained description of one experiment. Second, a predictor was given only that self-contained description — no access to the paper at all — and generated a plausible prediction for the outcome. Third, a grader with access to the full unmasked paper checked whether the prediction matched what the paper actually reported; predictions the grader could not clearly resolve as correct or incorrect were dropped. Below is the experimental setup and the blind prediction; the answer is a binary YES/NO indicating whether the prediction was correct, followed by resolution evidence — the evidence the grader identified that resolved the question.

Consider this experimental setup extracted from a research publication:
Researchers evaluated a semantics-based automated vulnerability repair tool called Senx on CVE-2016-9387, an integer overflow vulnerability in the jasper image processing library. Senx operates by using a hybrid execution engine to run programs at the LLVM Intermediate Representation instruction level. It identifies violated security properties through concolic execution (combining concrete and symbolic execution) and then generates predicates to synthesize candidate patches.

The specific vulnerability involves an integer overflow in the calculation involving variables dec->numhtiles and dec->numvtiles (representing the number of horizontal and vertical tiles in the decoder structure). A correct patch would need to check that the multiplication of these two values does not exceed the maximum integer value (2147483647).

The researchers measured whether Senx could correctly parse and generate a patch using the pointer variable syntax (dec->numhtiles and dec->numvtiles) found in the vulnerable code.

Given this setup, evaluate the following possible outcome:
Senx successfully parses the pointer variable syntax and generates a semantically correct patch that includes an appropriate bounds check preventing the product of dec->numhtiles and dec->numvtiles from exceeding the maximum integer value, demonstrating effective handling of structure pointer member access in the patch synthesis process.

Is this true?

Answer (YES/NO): NO